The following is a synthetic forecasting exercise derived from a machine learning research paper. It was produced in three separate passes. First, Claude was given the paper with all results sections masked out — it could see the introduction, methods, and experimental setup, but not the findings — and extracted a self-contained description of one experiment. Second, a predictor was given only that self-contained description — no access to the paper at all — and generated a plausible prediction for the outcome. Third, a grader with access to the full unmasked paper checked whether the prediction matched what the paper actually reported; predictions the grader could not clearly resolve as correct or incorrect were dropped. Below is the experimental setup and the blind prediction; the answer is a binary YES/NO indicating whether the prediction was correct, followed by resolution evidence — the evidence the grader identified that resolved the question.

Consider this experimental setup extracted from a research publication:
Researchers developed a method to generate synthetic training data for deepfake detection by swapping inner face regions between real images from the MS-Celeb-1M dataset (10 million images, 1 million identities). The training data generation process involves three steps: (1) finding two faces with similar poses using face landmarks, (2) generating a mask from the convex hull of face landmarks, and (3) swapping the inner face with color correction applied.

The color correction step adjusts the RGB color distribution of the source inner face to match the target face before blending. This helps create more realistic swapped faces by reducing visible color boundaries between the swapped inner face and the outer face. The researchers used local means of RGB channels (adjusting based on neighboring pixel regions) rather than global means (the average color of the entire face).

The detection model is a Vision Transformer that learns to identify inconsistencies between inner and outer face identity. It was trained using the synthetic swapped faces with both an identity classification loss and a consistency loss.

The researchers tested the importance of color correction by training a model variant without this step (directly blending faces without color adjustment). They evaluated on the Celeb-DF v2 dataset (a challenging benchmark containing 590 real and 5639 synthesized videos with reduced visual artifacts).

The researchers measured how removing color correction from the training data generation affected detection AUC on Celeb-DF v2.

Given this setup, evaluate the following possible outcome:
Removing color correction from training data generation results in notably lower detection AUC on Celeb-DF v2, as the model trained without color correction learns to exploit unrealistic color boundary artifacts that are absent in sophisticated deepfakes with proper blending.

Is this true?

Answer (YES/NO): YES